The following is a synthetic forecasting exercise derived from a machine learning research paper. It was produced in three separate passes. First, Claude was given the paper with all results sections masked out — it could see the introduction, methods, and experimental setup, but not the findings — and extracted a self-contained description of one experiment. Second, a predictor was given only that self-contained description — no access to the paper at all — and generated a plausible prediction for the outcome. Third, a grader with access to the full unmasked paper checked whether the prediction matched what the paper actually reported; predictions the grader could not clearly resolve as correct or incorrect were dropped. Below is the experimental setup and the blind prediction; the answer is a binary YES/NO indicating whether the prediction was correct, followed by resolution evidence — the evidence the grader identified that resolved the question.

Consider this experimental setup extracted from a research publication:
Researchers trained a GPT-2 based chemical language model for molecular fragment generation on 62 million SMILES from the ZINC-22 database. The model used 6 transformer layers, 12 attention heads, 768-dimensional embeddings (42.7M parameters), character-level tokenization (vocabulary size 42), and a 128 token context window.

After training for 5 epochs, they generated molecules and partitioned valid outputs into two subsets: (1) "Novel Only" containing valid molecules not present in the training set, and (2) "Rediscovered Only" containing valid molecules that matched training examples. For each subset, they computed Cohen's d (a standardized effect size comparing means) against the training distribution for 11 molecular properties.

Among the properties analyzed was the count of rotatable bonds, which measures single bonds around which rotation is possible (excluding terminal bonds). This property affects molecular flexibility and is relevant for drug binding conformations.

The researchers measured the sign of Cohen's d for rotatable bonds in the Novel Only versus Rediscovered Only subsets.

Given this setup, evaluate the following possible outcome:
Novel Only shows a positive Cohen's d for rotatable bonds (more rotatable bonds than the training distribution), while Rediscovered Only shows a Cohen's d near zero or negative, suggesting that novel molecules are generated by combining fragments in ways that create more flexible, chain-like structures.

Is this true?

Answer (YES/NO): NO